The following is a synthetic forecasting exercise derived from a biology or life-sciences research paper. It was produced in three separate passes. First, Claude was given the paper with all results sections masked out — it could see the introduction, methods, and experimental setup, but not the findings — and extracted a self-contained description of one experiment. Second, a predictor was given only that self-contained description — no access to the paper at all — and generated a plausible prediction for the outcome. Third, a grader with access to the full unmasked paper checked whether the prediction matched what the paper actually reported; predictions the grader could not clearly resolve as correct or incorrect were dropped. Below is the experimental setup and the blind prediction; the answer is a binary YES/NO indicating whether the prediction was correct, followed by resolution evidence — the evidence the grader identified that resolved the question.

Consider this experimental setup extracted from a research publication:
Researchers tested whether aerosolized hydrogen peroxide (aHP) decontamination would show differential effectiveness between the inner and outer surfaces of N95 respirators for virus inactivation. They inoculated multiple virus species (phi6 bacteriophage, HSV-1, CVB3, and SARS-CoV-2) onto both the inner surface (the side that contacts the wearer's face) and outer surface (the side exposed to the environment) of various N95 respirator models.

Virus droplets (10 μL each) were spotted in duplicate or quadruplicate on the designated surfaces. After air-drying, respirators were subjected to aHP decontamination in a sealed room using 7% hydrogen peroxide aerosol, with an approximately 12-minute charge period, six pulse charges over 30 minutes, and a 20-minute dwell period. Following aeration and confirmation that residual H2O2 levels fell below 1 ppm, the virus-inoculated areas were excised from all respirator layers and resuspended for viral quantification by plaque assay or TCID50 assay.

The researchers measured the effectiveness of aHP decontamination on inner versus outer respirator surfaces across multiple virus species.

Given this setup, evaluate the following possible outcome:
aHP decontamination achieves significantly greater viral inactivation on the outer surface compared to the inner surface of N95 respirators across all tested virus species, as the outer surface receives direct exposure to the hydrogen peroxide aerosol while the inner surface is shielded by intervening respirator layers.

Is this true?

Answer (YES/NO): NO